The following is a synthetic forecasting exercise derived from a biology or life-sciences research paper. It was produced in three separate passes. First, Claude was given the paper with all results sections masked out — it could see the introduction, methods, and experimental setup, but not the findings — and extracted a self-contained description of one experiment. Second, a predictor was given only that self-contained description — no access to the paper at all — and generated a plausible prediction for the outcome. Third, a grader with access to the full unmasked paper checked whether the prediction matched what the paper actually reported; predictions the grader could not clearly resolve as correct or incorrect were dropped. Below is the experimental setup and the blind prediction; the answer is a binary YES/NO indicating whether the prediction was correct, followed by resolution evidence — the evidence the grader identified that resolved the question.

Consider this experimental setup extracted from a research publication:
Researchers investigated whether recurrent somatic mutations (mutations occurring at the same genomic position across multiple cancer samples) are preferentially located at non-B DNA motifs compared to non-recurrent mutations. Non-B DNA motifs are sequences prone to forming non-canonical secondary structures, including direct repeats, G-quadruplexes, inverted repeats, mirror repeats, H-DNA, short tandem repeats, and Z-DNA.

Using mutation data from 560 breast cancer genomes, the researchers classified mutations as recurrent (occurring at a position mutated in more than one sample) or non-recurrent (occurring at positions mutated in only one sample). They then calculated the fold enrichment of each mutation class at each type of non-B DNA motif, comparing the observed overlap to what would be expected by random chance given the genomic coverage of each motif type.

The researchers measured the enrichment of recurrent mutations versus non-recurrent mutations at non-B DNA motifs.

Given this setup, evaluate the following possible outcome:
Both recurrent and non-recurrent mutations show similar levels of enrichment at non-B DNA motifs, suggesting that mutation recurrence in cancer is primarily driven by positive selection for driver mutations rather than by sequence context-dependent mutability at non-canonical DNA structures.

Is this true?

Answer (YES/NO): NO